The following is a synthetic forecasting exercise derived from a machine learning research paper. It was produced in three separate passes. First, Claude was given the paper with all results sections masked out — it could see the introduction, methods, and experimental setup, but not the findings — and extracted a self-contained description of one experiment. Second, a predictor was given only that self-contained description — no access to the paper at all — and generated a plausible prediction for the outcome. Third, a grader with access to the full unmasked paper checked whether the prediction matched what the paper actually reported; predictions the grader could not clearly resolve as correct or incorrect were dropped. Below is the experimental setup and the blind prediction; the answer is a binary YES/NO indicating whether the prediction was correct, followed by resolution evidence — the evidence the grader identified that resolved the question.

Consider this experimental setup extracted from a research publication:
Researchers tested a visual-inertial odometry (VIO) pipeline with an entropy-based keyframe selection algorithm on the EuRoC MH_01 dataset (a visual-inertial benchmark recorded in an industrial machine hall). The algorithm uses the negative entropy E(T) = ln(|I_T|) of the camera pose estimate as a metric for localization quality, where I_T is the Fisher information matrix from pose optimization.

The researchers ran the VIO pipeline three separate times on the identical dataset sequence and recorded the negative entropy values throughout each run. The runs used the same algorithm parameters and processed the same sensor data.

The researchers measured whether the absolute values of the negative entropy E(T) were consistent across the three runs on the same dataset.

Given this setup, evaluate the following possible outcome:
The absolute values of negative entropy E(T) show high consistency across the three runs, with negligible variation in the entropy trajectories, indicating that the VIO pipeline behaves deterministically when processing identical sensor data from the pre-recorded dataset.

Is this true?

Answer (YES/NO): NO